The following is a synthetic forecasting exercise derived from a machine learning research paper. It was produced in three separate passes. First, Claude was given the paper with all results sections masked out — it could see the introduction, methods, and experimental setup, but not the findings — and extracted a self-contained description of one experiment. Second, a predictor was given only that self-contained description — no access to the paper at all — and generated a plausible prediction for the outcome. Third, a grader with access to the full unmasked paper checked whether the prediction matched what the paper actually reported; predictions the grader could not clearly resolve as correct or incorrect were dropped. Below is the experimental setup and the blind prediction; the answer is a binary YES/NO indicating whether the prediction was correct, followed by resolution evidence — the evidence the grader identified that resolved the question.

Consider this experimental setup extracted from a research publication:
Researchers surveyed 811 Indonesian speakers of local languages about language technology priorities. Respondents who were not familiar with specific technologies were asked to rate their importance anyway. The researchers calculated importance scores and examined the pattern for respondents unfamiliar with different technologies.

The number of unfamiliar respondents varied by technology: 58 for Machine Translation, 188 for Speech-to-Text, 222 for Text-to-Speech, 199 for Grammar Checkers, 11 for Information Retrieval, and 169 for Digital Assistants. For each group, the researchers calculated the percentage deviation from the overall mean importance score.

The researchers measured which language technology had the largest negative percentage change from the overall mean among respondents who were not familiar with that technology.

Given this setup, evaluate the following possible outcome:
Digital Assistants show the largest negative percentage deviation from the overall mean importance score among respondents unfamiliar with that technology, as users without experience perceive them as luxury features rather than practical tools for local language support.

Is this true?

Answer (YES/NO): NO